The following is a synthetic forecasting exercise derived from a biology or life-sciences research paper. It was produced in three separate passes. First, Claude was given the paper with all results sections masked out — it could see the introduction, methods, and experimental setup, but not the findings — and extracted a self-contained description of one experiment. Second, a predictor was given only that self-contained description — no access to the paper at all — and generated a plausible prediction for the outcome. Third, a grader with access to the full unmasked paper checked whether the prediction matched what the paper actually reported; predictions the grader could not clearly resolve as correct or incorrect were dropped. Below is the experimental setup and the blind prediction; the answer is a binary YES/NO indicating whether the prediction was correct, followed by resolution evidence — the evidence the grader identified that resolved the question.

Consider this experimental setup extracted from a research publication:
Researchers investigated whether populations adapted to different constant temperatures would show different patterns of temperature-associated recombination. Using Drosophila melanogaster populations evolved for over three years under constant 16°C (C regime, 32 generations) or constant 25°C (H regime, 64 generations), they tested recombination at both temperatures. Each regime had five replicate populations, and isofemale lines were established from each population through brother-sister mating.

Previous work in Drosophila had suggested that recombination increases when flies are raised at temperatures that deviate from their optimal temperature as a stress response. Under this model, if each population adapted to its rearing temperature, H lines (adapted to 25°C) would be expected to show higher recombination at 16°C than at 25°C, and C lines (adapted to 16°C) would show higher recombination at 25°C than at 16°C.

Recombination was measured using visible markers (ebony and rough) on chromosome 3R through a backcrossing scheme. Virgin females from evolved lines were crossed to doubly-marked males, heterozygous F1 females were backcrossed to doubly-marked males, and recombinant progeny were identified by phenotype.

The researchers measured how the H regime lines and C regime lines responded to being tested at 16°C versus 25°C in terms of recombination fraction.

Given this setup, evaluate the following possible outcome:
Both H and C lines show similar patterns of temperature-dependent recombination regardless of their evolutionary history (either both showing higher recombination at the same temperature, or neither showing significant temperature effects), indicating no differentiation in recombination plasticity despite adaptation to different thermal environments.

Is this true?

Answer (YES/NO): YES